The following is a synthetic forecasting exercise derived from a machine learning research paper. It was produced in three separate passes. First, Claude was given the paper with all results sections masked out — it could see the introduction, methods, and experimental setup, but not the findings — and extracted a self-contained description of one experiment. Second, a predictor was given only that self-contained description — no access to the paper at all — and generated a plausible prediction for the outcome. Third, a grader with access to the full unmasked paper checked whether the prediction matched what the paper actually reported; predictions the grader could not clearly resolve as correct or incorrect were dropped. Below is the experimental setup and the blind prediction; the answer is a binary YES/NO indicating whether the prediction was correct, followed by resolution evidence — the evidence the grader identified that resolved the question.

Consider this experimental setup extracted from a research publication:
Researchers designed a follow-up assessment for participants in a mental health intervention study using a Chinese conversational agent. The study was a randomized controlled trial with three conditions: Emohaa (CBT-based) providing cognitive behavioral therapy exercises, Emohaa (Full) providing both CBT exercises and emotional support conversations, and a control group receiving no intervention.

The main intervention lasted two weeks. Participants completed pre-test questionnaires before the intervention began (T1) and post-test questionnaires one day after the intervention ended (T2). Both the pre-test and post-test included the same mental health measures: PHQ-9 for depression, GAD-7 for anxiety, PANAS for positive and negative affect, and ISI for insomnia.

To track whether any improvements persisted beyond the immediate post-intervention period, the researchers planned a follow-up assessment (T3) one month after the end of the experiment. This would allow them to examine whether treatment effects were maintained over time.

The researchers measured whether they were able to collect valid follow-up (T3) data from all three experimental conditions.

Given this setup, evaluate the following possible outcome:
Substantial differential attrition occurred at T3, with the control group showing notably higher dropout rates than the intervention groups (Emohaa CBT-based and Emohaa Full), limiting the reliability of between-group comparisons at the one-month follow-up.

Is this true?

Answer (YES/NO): NO